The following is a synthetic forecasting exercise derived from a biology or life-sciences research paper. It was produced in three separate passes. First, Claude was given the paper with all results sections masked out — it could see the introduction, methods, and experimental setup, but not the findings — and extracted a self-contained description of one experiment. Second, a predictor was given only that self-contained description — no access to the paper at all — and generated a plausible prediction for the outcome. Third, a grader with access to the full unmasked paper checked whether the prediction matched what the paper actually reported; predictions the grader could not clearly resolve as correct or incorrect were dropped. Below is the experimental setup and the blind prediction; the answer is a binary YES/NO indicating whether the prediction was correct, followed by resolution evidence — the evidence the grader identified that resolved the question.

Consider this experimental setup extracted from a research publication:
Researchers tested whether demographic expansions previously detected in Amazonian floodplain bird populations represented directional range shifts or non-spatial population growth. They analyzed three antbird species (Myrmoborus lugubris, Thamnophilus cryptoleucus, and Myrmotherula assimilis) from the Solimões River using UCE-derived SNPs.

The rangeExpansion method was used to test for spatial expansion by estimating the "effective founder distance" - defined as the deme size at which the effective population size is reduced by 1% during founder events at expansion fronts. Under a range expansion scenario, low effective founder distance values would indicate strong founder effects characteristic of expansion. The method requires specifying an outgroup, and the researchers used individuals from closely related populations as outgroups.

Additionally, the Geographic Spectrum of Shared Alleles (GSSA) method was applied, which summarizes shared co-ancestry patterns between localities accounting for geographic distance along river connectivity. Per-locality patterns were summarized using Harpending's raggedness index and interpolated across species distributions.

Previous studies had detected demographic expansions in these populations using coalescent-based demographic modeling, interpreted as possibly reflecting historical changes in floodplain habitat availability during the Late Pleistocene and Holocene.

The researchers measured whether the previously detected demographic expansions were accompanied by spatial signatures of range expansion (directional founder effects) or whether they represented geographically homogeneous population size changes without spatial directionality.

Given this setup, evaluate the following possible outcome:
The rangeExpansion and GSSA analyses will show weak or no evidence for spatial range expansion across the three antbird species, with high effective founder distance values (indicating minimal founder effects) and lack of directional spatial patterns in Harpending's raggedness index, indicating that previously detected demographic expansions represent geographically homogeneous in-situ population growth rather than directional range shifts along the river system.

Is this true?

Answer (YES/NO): NO